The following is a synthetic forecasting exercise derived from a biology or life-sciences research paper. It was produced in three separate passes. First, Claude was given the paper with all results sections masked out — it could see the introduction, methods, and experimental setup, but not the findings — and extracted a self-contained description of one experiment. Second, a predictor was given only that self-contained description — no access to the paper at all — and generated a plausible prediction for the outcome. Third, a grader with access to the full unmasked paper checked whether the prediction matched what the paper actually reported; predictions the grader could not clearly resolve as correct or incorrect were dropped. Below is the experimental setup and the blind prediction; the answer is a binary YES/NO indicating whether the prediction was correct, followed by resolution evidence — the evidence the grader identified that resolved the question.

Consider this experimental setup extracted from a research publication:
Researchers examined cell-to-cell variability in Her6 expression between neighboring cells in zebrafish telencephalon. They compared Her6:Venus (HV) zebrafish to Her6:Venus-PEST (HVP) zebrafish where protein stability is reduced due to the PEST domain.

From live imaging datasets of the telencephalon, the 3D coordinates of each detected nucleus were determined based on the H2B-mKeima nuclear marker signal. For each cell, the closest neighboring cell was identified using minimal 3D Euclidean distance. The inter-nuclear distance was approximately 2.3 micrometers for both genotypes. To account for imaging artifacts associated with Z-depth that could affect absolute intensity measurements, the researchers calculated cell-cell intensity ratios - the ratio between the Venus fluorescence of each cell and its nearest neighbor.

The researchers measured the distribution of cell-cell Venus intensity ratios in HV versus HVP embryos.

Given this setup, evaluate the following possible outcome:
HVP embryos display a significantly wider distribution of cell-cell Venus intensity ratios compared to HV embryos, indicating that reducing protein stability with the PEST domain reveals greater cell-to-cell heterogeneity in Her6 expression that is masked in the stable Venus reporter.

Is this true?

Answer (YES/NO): NO